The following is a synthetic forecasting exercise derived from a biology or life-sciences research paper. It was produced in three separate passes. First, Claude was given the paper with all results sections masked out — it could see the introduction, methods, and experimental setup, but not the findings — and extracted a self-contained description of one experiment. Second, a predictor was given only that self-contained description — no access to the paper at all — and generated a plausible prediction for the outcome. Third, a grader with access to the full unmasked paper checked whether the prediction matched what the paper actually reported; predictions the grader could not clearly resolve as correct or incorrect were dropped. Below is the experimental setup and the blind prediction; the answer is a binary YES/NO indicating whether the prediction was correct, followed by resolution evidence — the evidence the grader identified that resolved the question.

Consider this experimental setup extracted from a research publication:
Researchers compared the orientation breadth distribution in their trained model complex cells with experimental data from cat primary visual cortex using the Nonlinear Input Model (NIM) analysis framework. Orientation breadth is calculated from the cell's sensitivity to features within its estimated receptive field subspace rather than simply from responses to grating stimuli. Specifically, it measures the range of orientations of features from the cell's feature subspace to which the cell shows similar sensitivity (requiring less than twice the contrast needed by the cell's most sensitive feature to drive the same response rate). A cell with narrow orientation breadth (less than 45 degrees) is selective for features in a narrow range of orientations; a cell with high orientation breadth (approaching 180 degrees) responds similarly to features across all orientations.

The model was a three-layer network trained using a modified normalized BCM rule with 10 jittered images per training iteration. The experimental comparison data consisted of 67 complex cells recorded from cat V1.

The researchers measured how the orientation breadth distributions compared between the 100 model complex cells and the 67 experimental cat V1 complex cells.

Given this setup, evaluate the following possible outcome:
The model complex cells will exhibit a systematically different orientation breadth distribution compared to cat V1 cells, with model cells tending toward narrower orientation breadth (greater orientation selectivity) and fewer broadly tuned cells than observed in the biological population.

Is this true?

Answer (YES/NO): YES